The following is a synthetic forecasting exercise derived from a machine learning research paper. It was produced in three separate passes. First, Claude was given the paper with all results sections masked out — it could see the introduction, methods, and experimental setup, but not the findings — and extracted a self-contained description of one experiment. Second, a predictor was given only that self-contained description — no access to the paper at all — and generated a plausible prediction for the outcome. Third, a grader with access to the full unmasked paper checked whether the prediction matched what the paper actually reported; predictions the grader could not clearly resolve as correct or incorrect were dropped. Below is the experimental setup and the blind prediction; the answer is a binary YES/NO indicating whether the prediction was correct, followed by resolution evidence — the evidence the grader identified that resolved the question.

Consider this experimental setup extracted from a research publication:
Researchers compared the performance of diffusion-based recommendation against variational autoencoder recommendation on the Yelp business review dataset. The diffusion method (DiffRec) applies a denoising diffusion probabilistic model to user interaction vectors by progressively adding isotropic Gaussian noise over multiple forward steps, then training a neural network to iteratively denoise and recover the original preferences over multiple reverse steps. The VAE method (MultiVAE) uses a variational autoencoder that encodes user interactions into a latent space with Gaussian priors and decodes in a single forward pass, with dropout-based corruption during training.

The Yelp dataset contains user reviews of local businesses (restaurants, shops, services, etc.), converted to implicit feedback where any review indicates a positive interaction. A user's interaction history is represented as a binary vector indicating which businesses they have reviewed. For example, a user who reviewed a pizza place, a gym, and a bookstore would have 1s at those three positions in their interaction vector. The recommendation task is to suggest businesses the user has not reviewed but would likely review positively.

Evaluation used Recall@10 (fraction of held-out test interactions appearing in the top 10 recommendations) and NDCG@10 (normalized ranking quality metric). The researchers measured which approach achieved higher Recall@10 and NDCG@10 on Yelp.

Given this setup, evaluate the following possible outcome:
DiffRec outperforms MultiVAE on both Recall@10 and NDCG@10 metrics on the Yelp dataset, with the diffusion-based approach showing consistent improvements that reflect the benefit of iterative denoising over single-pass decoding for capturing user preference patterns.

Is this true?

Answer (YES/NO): YES